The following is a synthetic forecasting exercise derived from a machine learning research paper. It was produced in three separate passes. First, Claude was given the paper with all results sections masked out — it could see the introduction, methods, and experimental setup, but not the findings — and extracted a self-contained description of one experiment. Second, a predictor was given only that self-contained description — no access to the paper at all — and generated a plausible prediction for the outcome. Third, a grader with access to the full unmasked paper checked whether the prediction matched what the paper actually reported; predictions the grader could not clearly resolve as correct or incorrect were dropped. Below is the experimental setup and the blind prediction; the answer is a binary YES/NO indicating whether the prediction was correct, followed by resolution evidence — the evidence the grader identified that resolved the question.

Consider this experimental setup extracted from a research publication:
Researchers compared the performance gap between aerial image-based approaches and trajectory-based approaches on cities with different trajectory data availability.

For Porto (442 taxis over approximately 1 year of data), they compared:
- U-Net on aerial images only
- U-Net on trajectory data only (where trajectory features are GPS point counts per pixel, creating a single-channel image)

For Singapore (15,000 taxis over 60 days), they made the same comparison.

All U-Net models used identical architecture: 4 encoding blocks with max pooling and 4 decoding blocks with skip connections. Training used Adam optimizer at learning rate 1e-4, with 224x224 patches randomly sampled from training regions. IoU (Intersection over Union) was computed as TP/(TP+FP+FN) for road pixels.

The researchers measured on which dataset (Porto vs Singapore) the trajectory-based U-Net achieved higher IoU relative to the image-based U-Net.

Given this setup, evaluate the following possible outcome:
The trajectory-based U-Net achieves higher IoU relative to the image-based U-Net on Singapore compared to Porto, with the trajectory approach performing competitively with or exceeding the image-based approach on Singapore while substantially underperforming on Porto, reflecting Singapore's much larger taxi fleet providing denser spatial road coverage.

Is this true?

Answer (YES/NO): NO